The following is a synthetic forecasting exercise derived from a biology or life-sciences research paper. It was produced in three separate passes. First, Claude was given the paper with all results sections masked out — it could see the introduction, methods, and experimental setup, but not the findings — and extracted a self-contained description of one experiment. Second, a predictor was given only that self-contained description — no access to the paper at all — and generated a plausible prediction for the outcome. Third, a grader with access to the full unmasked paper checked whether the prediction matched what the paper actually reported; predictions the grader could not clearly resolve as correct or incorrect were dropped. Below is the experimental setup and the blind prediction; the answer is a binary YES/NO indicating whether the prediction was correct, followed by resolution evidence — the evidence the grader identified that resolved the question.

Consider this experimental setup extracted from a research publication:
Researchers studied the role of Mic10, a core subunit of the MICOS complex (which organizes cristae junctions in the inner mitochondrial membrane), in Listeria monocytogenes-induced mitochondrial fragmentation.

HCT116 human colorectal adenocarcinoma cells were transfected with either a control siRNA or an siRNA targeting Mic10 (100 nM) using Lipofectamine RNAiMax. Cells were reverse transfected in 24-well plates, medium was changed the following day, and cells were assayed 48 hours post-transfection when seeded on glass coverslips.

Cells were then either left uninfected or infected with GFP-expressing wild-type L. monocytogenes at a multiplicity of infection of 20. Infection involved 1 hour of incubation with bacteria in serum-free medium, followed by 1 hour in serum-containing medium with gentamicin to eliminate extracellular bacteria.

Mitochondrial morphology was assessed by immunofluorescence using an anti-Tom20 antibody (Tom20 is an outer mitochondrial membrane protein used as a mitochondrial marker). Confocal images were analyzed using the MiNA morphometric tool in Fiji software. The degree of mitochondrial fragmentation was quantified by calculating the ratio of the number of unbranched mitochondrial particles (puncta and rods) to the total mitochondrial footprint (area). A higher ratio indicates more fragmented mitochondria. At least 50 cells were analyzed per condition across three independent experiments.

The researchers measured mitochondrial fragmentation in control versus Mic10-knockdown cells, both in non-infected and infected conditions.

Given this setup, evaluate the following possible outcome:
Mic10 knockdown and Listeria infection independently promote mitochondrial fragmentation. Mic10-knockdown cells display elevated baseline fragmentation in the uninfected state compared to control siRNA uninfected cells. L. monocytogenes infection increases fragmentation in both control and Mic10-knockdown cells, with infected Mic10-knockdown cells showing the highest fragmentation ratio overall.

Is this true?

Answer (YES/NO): NO